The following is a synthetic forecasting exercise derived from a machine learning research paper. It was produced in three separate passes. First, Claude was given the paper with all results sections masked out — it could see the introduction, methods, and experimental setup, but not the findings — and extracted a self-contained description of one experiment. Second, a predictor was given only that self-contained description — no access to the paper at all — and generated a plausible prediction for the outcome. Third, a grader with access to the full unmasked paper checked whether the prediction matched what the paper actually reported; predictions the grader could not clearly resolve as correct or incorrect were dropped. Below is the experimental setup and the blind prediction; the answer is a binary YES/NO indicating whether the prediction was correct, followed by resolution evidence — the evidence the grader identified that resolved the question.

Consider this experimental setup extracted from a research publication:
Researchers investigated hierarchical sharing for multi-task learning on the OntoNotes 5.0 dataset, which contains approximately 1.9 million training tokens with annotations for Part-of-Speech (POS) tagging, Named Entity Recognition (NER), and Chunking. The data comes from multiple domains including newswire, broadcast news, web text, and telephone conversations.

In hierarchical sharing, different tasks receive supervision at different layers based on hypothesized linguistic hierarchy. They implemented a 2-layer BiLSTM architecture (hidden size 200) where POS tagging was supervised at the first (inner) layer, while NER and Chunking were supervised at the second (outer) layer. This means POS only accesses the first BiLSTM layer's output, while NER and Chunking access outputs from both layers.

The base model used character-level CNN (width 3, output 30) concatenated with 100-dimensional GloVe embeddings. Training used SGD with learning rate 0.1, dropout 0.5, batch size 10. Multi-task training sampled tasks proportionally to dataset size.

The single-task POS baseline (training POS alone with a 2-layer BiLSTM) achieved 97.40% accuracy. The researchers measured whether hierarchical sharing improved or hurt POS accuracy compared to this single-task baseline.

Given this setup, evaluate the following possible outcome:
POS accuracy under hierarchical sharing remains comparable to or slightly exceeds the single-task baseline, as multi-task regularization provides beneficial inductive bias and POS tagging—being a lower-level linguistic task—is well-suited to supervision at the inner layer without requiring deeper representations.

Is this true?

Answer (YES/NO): NO